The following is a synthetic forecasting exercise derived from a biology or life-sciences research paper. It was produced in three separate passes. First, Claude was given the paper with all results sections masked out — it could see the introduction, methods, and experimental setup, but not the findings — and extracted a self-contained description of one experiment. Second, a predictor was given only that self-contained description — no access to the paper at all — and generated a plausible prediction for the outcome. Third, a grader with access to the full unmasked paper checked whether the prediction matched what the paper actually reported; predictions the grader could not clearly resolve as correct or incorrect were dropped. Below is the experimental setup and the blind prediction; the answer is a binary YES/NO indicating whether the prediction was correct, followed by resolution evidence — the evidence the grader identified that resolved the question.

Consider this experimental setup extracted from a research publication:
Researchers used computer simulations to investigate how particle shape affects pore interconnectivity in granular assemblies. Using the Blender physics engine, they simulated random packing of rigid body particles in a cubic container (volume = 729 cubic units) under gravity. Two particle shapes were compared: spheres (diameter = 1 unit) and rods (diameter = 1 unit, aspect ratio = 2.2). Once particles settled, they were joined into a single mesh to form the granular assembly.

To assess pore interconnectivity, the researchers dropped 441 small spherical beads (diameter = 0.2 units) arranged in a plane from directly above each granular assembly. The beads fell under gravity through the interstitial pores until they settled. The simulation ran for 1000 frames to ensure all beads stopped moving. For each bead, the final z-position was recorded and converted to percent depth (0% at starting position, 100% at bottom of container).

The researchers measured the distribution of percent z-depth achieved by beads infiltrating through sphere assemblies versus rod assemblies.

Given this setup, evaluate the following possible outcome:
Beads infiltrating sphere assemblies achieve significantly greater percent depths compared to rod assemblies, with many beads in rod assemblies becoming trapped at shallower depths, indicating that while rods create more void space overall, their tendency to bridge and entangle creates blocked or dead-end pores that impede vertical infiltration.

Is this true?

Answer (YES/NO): NO